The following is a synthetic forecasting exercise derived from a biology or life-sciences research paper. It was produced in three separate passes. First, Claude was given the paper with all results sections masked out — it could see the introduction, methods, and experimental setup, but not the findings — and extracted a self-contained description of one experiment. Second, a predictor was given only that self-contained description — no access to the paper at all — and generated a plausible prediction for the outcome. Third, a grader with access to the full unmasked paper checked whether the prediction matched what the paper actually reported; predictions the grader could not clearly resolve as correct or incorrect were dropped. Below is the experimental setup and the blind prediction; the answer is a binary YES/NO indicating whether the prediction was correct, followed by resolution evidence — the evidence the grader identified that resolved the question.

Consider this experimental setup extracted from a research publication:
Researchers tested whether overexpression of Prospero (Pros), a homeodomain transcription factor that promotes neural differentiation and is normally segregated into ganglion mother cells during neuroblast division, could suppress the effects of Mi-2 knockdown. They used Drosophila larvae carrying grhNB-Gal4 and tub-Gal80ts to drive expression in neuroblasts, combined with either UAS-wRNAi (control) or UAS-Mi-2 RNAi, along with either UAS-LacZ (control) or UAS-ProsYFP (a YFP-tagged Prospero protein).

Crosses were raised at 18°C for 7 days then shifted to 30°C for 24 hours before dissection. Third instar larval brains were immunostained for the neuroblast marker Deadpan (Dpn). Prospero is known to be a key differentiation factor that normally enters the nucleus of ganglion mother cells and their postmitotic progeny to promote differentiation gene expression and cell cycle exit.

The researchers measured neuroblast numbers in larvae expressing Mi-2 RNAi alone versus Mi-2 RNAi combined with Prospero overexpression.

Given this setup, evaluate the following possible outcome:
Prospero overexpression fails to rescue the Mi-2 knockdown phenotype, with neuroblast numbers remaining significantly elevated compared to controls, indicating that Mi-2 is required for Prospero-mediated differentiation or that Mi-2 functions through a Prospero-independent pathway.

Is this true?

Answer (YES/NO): NO